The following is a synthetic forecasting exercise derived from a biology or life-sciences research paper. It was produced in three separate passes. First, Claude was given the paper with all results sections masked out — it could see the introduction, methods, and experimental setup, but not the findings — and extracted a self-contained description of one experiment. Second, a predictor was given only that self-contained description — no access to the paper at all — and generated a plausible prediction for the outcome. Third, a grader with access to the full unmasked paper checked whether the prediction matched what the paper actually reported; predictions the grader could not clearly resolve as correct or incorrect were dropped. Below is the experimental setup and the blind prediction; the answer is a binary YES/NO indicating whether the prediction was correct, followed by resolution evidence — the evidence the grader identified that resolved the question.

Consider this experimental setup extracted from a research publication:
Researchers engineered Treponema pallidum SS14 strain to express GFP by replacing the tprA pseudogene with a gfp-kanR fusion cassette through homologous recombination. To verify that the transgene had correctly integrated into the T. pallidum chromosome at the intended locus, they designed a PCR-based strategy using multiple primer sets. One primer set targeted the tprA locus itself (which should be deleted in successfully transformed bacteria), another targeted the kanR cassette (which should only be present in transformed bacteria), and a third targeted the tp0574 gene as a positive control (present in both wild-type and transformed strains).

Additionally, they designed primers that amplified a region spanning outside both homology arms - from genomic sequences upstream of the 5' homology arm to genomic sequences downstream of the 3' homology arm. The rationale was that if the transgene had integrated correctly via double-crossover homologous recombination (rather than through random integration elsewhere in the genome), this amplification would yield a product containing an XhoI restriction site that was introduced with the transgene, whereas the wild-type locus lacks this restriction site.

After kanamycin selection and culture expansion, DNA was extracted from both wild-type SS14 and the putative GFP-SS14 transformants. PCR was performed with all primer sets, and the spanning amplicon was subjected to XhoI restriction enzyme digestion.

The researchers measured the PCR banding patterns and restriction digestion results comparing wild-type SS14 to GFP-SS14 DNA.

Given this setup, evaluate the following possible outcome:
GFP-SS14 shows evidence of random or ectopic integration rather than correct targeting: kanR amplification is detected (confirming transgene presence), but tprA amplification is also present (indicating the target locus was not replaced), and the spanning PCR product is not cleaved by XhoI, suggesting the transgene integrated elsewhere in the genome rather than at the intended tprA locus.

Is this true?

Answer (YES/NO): NO